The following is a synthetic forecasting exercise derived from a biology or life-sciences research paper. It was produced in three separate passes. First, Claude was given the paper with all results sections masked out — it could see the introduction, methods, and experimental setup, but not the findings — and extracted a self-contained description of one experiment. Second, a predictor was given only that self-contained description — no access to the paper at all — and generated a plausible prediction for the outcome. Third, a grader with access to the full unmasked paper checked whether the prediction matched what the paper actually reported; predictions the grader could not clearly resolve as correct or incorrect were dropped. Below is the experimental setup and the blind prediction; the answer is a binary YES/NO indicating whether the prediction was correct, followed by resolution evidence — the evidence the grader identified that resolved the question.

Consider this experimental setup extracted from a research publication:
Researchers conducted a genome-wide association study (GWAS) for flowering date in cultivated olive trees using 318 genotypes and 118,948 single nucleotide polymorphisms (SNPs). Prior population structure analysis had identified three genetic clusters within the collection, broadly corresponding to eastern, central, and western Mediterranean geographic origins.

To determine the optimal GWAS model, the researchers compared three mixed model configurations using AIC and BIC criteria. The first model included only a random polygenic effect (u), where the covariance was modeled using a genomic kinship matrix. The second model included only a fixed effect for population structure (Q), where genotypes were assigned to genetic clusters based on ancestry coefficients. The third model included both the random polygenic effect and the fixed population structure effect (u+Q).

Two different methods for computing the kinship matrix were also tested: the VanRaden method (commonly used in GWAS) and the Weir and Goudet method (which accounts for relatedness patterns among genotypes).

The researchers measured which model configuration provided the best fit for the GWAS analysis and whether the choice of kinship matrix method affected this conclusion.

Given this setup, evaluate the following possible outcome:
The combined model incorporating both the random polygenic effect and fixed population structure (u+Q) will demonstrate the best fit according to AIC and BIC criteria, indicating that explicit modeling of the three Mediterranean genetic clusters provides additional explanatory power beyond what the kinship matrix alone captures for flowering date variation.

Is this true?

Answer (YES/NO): NO